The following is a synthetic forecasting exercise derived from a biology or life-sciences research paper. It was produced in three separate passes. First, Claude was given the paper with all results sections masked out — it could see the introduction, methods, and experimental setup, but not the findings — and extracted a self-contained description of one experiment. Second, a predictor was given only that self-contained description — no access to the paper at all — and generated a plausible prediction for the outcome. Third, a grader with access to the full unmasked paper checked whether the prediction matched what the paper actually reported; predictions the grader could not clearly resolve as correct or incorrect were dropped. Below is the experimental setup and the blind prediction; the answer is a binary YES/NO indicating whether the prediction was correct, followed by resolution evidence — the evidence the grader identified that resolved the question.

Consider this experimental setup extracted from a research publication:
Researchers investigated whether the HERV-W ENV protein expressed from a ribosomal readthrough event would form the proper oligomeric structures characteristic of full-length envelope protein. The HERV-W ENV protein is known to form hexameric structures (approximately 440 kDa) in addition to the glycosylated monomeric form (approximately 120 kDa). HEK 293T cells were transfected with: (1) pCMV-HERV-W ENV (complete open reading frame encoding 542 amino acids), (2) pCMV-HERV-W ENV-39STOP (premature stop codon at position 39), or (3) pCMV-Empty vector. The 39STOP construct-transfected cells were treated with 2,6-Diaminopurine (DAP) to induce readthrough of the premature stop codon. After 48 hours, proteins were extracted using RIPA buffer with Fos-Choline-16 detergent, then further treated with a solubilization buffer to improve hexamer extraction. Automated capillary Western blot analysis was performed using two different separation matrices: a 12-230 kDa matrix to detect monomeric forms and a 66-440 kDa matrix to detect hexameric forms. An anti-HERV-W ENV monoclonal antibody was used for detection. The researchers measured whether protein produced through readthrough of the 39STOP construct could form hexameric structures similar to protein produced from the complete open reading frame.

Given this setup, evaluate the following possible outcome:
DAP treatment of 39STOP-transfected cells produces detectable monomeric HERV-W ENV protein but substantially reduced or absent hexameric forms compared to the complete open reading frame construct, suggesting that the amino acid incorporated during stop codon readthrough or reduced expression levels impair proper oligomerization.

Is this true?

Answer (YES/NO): NO